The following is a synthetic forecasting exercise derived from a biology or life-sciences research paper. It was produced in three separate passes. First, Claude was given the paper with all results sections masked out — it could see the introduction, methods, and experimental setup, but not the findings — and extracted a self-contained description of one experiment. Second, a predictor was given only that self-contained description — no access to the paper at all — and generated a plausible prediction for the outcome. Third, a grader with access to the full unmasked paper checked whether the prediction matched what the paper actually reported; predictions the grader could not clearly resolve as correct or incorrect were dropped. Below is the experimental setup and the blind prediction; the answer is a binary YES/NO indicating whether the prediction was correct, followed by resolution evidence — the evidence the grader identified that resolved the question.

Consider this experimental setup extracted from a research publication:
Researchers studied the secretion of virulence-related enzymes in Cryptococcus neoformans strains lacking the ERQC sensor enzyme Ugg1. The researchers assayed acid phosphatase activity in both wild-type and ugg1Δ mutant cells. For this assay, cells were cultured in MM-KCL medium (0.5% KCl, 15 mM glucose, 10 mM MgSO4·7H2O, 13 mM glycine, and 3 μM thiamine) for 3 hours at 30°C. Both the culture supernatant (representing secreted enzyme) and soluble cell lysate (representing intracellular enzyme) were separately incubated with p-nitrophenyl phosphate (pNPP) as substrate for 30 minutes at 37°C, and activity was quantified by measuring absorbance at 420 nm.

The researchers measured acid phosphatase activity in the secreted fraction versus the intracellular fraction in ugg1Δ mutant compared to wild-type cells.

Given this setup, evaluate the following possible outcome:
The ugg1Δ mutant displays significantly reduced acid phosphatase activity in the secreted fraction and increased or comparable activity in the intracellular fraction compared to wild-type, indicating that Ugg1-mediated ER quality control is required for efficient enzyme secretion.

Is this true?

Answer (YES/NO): YES